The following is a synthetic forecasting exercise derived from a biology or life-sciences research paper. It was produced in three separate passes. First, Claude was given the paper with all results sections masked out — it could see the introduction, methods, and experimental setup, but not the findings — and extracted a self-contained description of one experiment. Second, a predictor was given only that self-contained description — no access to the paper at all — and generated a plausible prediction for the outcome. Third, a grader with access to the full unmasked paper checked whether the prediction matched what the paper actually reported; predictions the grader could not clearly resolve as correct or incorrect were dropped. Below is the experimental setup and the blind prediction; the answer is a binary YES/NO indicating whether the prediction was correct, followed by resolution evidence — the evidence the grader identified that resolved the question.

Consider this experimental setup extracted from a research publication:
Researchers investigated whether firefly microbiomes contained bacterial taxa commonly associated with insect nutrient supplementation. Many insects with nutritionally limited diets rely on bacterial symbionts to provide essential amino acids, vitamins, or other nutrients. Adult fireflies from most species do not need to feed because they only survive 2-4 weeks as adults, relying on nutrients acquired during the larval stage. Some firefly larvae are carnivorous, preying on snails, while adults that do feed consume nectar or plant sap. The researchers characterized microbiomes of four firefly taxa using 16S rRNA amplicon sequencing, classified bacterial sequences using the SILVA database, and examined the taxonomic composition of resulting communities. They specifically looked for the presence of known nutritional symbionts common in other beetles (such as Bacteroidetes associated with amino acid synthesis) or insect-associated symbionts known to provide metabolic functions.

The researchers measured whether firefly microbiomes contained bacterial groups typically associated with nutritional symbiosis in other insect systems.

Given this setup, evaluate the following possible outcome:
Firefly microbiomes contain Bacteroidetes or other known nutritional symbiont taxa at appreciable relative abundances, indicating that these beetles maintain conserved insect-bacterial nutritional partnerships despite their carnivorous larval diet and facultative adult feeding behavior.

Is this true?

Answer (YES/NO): NO